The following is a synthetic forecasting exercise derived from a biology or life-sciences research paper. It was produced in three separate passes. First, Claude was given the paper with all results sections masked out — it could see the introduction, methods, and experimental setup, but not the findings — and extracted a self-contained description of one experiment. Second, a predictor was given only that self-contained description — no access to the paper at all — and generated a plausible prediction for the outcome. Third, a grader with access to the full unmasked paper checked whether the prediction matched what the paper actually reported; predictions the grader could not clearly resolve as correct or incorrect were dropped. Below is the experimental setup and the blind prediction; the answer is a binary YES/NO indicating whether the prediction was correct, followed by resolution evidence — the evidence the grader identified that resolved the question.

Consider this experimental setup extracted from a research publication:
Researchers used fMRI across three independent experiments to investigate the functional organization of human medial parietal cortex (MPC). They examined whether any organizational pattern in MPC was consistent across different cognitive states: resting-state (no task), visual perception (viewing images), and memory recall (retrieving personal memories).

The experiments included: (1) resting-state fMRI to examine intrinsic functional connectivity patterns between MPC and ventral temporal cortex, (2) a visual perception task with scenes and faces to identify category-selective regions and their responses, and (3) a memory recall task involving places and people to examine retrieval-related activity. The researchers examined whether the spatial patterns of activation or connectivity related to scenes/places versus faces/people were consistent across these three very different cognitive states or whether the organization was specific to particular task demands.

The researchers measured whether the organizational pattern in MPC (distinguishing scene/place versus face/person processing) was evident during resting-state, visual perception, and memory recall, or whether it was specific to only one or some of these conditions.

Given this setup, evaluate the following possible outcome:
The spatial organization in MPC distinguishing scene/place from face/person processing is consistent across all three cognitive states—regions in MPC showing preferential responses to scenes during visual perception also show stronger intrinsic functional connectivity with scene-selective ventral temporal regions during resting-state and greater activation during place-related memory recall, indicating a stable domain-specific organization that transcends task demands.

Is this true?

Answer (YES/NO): YES